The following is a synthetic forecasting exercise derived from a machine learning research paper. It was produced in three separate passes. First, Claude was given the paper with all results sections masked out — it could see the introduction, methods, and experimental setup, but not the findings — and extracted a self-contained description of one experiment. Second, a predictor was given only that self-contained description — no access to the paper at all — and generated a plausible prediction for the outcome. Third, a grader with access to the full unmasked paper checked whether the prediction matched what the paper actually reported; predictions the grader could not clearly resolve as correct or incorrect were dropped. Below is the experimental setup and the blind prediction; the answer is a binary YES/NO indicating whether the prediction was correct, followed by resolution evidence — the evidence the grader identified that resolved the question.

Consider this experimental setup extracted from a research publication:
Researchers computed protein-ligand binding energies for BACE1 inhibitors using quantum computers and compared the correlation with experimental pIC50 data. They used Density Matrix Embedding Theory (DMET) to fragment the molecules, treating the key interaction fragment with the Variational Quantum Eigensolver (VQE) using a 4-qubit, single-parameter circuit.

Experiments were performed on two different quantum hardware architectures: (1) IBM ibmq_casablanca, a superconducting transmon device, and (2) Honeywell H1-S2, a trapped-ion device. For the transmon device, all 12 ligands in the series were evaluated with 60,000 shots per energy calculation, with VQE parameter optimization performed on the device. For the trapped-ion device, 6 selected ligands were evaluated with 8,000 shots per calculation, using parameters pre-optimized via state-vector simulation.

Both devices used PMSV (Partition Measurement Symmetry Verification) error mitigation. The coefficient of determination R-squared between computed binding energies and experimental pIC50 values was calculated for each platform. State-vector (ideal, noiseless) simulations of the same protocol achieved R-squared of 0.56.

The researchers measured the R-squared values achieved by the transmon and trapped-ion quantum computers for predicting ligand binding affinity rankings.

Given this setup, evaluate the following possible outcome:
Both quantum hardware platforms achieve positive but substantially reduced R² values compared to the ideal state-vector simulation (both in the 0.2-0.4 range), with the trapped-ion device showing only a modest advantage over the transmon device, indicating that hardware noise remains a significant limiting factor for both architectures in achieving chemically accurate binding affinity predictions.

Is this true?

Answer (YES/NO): NO